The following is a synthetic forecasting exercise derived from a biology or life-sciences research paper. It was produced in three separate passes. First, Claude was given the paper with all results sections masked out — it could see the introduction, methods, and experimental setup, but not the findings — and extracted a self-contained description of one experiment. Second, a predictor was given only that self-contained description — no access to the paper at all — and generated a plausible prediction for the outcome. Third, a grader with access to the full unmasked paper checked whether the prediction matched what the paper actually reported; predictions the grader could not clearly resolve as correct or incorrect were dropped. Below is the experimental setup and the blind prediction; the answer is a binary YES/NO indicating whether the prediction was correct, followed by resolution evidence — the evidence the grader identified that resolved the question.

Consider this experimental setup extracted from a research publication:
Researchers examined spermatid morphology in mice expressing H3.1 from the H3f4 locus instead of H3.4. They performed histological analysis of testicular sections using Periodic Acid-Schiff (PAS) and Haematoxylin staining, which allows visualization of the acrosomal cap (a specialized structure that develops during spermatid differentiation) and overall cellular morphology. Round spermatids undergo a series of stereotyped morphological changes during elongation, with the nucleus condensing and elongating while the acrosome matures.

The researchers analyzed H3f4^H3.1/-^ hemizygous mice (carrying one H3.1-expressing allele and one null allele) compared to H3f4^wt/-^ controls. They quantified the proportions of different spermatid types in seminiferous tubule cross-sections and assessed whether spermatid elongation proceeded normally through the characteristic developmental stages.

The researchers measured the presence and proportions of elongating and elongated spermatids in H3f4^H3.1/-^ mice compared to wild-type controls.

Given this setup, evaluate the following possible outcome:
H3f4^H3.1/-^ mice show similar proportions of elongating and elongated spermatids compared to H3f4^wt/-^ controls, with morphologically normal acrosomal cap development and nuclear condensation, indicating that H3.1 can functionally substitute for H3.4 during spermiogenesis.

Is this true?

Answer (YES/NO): NO